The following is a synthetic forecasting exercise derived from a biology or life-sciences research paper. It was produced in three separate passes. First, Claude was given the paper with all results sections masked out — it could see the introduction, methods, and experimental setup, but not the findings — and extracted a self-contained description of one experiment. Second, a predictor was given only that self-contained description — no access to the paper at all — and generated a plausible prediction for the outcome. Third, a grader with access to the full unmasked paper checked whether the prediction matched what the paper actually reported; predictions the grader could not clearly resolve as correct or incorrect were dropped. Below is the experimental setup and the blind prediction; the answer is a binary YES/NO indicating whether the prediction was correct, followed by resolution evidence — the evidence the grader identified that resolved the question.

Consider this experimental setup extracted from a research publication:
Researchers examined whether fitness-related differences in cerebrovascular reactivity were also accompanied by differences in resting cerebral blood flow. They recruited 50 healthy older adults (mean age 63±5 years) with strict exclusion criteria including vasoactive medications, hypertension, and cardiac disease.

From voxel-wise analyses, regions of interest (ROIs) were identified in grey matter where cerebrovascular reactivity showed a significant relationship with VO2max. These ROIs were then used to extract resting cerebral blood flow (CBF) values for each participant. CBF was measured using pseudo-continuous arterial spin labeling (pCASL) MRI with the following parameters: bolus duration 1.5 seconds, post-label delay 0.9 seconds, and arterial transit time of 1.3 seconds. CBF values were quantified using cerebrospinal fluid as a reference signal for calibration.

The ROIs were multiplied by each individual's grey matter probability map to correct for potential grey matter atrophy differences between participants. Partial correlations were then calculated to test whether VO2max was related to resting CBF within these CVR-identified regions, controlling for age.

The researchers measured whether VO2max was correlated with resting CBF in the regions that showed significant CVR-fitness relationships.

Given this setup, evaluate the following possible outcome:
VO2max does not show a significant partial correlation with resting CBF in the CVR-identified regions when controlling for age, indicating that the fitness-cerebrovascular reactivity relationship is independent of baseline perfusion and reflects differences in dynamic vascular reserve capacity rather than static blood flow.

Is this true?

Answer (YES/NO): NO